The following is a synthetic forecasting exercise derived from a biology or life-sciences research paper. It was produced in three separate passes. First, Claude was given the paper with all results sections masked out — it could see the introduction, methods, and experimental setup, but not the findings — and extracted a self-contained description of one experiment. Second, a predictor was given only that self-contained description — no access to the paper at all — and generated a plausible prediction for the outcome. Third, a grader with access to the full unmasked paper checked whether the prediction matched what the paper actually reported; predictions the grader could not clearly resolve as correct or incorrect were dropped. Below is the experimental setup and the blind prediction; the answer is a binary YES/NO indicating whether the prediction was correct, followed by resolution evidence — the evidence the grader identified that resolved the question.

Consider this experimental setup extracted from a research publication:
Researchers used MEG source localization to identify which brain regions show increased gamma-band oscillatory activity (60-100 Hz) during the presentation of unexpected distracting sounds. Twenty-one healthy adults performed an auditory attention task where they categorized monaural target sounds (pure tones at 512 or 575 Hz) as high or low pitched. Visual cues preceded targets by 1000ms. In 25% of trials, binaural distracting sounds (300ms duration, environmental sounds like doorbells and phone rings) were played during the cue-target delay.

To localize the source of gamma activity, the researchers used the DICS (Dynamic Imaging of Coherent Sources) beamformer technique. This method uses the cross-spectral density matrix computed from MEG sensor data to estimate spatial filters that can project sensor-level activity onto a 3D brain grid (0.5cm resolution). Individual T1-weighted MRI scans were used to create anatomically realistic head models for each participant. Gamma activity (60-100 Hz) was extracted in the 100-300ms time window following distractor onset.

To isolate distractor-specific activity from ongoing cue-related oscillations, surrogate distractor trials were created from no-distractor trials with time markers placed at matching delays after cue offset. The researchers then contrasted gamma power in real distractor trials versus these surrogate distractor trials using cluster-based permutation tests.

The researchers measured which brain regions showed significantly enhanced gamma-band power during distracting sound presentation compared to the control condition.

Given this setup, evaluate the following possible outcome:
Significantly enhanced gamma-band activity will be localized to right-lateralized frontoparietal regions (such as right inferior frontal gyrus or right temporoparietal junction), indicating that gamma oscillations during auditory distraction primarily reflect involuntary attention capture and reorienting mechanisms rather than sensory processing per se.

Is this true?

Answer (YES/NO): NO